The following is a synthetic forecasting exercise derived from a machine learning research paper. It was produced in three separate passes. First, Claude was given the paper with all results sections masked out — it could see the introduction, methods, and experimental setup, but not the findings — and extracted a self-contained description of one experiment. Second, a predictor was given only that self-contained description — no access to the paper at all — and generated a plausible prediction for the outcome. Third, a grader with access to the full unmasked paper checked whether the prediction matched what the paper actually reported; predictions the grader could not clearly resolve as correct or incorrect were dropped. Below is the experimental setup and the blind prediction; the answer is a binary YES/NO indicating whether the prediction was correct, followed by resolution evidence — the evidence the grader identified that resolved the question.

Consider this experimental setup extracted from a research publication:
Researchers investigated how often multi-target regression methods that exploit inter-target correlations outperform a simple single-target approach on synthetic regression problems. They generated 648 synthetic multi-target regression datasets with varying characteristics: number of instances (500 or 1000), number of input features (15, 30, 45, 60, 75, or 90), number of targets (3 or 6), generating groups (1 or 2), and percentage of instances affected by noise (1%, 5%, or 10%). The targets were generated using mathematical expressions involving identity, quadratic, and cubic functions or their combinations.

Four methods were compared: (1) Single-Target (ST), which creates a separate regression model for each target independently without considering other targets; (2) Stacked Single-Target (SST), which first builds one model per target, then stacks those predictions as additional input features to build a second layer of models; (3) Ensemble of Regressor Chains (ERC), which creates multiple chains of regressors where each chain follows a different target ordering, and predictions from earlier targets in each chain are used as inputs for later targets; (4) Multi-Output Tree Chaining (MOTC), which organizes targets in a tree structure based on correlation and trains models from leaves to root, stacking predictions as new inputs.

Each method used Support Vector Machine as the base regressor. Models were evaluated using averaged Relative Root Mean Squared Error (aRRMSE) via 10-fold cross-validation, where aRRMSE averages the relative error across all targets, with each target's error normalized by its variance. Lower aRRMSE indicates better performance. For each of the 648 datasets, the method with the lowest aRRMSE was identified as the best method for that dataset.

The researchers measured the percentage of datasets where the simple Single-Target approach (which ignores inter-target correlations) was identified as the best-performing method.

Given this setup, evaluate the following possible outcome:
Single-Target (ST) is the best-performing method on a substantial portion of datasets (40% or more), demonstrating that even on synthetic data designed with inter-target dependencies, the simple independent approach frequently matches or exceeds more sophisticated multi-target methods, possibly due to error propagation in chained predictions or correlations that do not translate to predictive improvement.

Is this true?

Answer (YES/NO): NO